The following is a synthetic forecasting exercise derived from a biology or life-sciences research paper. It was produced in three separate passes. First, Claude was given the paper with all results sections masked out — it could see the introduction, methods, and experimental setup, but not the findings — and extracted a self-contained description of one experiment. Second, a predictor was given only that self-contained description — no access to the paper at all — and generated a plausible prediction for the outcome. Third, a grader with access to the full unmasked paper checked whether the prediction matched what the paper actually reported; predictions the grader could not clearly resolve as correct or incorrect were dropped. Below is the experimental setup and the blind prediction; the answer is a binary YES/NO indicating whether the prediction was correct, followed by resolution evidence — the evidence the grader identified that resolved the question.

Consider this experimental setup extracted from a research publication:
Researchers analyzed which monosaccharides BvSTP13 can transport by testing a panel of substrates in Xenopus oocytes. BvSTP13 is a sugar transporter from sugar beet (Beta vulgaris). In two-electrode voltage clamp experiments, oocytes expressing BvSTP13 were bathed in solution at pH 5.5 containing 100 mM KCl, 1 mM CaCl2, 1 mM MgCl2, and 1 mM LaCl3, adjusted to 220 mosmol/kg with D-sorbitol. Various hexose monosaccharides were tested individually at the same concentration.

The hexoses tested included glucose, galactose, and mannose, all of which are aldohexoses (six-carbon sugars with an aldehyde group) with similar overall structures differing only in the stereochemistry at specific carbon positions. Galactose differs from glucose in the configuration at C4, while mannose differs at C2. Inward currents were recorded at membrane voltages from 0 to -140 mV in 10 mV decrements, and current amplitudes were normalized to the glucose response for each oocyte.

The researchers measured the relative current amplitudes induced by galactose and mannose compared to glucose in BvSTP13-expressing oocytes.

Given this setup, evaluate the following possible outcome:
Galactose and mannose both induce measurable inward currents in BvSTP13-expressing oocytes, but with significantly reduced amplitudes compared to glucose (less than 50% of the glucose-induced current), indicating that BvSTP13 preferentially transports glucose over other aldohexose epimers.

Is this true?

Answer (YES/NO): NO